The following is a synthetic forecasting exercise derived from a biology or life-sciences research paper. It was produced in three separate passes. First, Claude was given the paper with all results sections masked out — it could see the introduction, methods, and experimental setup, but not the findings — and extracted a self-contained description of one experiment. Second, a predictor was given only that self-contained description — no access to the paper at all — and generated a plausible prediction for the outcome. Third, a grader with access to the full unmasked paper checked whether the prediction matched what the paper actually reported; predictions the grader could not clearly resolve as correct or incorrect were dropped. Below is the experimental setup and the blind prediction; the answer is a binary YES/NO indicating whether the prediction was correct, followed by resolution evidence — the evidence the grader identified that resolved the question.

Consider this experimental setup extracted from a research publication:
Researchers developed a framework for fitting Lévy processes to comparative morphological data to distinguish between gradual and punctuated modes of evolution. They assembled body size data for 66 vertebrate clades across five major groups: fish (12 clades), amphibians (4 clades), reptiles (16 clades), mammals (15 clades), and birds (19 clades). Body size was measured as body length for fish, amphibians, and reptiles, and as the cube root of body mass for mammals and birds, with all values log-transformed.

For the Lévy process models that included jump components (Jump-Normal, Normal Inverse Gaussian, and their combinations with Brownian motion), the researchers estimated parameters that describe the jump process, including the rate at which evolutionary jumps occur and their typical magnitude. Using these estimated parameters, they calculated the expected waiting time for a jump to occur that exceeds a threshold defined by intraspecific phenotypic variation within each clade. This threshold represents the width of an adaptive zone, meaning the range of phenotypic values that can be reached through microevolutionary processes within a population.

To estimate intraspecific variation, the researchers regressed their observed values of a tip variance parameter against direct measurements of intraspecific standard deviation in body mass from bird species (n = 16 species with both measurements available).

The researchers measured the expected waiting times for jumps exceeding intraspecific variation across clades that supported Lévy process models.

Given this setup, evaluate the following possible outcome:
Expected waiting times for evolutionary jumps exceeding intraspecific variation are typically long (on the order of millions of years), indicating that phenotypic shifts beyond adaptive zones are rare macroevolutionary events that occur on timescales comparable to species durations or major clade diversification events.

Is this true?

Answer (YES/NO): YES